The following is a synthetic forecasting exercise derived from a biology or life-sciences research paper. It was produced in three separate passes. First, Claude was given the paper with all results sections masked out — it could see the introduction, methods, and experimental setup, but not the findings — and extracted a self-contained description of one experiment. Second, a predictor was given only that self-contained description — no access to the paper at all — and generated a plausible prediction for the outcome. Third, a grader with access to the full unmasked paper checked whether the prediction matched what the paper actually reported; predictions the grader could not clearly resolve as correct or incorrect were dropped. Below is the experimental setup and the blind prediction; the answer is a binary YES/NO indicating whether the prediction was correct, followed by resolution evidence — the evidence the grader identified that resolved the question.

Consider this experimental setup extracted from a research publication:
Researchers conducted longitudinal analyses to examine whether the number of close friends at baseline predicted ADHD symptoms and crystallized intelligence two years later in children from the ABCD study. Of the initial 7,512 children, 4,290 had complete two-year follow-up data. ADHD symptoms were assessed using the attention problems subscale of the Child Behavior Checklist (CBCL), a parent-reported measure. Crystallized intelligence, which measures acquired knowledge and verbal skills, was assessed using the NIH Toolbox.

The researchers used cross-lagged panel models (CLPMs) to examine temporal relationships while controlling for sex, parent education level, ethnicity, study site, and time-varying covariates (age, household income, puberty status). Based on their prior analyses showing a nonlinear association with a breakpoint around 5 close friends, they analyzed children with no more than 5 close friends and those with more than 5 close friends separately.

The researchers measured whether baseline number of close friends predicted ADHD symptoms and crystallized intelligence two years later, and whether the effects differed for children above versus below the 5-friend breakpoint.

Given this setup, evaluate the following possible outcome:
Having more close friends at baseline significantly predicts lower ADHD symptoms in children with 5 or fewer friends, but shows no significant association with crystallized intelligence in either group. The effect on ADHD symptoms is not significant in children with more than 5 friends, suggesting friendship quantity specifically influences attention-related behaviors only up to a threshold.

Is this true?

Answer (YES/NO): NO